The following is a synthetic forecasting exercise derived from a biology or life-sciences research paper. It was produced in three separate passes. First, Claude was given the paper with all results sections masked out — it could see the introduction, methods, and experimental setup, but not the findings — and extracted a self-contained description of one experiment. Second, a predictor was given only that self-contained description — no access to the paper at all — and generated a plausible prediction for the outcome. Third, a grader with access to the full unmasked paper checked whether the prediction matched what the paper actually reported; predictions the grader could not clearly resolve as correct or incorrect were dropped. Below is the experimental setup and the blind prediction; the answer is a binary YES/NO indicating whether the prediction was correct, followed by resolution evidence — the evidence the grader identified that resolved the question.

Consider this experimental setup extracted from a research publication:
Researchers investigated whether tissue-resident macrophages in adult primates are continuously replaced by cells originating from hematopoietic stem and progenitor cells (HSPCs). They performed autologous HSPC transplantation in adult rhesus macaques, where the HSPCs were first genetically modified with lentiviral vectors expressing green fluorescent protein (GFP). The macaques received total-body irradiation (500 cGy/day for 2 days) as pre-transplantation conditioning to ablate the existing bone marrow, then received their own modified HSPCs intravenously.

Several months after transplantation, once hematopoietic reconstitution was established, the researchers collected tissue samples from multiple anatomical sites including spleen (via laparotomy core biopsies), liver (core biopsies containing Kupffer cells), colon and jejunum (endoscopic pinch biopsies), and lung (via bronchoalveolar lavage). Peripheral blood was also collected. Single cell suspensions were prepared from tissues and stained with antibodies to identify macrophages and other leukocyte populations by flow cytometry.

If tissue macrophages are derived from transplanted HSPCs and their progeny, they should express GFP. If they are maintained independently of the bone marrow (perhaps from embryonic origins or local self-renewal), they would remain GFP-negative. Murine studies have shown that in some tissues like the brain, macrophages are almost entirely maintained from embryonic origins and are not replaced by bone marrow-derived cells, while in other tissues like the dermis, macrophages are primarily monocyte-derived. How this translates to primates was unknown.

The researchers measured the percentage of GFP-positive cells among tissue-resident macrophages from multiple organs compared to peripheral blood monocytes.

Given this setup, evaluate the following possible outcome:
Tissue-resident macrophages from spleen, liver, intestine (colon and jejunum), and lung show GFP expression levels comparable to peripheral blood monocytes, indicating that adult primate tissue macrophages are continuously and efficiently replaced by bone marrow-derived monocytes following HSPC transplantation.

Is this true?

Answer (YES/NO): YES